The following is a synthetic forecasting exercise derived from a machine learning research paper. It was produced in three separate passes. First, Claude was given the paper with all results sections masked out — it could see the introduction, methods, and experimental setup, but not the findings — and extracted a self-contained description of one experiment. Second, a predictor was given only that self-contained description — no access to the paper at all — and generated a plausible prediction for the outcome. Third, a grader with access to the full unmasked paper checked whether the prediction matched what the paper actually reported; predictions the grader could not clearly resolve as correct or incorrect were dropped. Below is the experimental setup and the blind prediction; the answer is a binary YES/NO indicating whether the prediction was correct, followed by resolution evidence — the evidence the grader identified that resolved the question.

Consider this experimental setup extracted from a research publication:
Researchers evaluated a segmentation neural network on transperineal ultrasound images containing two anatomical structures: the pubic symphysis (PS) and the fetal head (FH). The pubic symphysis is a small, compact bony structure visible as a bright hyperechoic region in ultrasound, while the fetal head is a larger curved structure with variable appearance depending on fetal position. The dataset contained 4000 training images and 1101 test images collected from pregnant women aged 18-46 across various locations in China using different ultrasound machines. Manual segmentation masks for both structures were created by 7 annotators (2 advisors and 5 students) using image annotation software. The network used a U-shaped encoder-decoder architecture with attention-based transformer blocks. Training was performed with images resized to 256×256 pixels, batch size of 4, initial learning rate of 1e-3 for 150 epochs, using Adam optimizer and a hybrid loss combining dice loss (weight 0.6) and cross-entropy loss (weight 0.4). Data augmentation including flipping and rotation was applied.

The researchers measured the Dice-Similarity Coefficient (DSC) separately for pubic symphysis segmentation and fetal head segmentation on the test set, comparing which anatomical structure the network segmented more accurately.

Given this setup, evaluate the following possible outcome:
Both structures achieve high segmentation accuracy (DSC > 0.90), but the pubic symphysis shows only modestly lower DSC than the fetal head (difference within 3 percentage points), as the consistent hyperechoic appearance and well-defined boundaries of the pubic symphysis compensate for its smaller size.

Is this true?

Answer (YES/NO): NO